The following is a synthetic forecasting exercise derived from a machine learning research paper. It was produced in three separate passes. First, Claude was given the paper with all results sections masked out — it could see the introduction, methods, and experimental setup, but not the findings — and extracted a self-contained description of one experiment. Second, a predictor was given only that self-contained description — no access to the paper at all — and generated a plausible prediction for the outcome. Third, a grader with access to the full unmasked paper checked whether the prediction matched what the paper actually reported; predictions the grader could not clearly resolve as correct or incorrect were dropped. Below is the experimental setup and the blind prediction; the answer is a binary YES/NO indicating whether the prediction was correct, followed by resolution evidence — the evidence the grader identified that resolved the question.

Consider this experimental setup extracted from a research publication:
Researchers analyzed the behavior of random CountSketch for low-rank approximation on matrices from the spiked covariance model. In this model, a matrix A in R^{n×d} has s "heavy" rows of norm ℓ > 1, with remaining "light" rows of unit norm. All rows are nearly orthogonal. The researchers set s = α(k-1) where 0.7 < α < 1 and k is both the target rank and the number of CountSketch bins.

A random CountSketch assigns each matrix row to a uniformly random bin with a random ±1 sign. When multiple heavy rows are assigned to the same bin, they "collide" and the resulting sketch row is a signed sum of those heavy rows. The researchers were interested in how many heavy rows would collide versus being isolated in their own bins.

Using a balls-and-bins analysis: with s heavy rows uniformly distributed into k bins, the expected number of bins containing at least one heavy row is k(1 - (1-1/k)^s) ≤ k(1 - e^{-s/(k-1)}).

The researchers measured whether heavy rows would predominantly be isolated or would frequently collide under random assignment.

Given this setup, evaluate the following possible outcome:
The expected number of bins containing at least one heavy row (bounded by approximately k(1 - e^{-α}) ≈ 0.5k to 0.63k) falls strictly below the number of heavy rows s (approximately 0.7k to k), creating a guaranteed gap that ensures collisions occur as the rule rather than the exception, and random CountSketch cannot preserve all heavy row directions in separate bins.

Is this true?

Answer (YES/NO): YES